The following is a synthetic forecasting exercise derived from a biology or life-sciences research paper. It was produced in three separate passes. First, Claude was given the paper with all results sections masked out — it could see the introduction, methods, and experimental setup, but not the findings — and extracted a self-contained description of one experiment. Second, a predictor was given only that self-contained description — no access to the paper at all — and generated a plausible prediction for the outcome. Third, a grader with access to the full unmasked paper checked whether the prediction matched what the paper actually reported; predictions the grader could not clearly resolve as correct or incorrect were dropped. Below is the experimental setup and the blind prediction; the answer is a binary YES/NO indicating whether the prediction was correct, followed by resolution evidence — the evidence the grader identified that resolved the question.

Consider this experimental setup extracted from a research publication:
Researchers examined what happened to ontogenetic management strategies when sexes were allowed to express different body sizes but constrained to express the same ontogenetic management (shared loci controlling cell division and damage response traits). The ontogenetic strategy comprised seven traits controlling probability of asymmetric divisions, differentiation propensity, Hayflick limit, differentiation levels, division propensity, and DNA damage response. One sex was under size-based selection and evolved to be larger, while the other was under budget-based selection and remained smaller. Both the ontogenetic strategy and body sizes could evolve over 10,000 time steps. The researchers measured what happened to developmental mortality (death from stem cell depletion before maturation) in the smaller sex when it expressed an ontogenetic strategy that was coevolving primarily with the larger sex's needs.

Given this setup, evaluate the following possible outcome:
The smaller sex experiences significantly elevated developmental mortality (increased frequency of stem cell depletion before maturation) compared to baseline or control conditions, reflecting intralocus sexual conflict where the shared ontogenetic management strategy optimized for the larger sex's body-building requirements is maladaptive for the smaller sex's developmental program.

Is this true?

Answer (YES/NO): NO